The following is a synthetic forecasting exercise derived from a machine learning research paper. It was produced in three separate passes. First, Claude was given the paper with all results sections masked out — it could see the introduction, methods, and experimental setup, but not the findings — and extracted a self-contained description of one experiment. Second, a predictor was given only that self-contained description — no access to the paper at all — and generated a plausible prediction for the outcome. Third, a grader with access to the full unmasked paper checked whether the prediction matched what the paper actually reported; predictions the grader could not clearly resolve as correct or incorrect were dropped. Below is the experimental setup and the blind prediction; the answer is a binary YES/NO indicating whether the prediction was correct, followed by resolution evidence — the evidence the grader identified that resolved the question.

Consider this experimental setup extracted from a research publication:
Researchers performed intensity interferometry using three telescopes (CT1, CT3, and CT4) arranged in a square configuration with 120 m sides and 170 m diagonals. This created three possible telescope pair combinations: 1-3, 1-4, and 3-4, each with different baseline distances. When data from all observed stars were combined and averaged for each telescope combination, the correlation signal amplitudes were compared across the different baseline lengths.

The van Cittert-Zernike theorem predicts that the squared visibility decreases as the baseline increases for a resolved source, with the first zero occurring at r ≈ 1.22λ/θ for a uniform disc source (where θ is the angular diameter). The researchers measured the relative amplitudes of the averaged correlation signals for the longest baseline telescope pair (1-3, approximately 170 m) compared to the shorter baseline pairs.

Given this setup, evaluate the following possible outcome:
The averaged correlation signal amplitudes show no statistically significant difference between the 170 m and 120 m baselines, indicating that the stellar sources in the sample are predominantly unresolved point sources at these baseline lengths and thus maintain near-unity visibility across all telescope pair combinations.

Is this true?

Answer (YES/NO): NO